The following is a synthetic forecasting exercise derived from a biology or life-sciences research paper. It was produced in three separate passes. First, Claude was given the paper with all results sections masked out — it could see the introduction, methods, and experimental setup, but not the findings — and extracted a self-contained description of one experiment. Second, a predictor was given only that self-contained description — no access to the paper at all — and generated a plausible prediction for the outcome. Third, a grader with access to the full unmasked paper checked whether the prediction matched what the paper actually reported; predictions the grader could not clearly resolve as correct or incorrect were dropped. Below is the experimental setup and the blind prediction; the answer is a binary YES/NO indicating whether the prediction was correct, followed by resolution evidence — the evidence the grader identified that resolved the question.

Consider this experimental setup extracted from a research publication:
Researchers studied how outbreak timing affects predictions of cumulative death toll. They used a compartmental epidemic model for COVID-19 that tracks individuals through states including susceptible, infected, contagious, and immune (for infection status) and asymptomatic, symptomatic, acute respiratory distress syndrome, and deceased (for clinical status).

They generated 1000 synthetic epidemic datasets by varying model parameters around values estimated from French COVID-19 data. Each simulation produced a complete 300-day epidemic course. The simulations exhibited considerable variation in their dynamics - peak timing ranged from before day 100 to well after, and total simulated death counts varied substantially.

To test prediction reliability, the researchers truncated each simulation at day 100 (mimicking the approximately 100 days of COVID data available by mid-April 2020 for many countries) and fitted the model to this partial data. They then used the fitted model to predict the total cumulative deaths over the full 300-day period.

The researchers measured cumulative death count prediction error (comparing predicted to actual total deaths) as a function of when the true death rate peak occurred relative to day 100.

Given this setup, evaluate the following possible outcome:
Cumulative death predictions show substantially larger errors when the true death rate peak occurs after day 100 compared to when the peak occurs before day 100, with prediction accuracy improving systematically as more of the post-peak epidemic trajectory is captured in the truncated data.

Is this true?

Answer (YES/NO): NO